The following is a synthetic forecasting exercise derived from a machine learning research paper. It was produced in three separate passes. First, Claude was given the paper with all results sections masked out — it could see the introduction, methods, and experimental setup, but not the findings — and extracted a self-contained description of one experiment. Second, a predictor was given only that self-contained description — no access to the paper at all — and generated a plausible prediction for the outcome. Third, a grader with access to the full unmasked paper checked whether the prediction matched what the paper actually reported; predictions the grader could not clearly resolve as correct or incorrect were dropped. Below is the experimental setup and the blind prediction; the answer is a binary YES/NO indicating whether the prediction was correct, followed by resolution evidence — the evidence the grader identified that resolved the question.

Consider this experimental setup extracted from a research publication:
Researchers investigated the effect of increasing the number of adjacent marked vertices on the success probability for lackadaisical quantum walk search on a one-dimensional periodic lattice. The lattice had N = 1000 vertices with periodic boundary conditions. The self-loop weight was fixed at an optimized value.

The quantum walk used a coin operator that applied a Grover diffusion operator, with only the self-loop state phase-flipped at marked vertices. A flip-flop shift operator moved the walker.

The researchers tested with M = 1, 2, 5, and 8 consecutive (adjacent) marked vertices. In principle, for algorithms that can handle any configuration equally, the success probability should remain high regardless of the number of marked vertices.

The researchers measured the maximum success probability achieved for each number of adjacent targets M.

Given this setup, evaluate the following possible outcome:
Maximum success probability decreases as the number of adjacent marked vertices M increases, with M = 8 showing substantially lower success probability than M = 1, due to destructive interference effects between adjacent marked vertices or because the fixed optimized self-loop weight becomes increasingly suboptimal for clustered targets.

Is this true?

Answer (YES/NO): NO